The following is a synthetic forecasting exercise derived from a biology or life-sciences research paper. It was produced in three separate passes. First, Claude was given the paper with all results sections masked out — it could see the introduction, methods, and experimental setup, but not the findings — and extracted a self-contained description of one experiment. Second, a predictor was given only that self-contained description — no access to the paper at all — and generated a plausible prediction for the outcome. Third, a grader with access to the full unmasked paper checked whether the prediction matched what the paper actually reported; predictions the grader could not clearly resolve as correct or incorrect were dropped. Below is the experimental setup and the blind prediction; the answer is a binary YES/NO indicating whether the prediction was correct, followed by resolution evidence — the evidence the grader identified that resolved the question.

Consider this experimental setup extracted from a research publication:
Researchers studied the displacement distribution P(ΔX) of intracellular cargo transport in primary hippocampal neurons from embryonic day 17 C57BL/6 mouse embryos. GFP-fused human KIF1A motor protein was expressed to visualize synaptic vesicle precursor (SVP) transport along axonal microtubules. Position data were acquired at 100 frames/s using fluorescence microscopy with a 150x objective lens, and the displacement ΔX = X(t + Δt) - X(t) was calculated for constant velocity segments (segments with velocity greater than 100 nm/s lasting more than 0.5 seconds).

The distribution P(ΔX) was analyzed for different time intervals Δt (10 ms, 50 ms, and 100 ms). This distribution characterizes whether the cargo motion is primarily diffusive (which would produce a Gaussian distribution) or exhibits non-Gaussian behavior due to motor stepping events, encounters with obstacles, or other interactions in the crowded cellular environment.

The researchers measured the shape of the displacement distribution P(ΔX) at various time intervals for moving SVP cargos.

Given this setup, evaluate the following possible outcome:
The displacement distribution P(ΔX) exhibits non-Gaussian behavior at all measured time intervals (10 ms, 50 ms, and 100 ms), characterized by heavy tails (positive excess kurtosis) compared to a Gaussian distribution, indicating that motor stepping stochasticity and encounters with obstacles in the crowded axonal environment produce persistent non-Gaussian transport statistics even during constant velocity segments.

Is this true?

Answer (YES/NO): NO